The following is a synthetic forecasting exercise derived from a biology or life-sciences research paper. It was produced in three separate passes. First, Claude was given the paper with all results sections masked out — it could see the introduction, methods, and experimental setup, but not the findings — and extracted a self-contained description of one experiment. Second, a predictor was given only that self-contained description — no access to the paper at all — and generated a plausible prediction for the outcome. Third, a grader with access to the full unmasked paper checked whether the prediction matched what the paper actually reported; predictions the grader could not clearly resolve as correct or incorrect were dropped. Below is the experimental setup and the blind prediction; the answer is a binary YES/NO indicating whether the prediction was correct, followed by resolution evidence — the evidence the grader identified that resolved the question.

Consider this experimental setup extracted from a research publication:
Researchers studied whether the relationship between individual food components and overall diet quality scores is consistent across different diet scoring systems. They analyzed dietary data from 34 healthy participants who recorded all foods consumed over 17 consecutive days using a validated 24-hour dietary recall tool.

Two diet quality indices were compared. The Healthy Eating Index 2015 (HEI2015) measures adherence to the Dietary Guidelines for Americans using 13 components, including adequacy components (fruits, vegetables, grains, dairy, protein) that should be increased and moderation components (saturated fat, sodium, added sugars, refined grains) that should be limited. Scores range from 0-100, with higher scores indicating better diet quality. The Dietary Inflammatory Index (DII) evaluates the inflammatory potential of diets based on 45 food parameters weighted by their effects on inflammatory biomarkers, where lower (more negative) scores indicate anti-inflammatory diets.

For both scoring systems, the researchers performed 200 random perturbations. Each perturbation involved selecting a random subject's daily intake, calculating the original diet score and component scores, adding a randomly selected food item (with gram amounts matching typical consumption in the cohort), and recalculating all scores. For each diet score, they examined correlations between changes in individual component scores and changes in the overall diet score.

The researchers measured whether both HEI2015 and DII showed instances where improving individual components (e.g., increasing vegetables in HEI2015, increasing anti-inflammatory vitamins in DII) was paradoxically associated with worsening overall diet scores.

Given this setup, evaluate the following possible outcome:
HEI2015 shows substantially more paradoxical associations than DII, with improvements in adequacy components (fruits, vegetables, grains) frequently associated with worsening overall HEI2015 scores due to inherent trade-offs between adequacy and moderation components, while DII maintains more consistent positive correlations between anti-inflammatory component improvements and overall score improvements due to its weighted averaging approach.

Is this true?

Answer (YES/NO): NO